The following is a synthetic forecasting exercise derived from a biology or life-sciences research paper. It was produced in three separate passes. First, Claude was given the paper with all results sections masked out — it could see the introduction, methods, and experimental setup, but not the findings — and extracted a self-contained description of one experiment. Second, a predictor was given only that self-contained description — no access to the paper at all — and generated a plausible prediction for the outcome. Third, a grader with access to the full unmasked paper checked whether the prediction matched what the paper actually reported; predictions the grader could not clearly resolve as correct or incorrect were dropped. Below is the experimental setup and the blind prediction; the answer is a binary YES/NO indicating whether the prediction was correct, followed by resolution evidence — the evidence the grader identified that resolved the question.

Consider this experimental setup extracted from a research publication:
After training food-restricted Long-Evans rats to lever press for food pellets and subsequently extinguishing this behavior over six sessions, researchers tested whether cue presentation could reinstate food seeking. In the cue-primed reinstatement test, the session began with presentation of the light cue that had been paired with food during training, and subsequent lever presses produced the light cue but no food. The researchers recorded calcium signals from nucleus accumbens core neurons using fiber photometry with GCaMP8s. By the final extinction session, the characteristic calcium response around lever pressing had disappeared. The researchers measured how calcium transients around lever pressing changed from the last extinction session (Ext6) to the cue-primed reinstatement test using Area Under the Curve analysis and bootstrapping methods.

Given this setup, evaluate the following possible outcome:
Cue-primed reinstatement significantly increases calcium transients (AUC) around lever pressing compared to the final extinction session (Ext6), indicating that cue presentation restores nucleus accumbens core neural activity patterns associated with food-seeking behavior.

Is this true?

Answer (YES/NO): YES